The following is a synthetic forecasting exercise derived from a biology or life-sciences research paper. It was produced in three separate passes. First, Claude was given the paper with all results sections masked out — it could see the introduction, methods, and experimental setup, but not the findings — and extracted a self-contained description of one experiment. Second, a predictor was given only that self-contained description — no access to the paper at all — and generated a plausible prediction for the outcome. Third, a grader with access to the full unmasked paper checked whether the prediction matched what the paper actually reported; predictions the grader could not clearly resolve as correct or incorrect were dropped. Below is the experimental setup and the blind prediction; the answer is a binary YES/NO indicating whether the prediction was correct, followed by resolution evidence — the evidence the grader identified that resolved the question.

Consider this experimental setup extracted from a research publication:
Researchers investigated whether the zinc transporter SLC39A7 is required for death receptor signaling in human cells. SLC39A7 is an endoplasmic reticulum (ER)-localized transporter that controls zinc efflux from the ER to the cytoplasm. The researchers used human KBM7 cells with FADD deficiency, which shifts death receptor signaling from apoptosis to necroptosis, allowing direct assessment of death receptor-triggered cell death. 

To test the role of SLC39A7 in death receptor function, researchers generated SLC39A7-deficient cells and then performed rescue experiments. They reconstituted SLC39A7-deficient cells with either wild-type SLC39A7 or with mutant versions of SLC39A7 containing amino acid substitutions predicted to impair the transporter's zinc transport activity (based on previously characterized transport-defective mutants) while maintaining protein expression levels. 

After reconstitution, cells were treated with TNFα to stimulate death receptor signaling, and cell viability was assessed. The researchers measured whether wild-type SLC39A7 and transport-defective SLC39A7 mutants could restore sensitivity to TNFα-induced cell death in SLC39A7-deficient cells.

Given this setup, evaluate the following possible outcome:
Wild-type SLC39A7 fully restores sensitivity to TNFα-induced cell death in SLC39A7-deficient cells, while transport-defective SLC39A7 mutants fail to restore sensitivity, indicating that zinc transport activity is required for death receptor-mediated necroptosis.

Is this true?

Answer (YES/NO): YES